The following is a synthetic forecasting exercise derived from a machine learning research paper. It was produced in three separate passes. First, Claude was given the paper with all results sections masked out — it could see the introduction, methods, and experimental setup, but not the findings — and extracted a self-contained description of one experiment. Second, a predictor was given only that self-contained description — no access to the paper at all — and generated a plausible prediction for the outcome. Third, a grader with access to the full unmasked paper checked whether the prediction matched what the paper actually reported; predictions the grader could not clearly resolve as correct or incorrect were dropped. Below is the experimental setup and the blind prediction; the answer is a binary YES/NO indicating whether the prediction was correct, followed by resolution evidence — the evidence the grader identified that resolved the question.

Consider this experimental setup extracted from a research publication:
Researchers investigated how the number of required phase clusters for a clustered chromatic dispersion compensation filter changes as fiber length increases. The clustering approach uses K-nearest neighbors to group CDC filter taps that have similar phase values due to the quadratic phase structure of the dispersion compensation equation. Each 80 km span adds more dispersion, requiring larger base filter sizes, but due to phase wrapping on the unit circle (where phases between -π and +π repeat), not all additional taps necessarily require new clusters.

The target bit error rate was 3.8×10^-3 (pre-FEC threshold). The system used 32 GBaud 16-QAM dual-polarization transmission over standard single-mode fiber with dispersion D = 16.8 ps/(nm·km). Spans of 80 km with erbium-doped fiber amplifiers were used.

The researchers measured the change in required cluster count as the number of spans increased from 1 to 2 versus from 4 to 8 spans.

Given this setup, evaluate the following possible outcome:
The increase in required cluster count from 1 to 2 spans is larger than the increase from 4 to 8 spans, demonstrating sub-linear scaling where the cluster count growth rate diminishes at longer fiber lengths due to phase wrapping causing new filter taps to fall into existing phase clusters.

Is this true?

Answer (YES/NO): NO